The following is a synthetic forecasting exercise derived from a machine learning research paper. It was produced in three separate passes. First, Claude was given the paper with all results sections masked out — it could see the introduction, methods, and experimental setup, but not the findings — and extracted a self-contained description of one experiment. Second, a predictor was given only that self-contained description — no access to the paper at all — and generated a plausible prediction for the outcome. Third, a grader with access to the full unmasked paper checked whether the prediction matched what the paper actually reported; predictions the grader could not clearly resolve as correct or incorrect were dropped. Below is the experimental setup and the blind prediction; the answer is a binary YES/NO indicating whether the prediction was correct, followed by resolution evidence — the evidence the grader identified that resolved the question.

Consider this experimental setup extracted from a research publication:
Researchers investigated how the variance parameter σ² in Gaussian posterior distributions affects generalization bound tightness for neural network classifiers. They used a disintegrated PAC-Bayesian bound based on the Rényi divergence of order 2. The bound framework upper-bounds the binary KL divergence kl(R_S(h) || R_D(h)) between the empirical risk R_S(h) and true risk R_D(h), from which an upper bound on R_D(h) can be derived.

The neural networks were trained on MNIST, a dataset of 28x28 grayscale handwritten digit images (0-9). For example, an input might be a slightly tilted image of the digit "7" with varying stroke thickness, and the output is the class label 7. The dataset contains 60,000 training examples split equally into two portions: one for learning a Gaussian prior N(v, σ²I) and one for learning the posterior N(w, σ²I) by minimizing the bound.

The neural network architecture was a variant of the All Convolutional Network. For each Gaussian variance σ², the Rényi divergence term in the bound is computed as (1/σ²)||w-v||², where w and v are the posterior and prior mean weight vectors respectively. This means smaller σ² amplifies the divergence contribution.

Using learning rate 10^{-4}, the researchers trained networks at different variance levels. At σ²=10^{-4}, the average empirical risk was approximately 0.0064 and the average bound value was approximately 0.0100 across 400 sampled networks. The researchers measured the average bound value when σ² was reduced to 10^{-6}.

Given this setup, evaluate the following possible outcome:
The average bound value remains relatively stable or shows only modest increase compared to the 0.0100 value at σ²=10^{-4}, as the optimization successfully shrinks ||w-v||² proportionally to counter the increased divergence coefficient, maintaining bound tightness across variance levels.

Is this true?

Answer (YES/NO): NO